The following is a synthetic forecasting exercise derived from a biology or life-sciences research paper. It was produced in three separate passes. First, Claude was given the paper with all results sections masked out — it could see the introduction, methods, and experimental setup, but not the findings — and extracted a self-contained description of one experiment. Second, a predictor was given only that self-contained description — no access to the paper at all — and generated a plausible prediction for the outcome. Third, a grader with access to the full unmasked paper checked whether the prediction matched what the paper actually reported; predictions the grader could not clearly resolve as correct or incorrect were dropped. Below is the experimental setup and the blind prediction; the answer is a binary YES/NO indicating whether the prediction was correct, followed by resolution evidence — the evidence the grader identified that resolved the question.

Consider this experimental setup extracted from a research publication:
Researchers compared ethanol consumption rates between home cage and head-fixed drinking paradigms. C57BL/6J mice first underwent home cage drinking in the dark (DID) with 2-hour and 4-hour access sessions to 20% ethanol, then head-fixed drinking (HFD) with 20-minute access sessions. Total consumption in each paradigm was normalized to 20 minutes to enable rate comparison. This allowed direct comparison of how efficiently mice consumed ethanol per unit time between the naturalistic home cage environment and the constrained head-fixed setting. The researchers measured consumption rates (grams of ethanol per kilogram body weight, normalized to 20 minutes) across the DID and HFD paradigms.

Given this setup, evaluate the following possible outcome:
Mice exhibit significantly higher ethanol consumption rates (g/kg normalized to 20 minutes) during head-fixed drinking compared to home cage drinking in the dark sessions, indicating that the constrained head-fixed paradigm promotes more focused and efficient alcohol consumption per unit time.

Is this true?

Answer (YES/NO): YES